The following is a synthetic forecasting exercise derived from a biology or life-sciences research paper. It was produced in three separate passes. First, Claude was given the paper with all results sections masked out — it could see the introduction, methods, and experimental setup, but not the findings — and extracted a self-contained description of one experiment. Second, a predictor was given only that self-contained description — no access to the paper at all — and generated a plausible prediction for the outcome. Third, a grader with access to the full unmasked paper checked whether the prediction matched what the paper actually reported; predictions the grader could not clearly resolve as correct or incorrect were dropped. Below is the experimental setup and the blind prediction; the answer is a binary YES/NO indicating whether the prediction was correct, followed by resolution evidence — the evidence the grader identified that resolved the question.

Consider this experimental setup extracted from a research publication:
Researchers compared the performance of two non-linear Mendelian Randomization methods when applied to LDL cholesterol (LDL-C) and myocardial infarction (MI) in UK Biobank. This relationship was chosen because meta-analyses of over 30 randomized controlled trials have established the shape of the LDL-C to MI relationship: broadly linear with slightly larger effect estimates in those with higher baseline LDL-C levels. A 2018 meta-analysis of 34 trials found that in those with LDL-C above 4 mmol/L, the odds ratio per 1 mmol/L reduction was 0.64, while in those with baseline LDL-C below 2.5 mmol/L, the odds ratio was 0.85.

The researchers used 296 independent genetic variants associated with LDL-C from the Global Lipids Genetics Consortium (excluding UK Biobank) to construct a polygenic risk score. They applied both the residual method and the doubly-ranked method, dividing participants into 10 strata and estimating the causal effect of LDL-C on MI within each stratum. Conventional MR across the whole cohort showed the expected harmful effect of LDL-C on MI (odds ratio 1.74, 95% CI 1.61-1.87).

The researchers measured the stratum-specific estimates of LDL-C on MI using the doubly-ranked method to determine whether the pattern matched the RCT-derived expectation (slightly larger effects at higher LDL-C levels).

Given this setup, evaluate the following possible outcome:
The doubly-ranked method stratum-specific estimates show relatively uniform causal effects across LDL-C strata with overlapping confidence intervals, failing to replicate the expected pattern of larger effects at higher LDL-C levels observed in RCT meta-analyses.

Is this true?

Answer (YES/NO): NO